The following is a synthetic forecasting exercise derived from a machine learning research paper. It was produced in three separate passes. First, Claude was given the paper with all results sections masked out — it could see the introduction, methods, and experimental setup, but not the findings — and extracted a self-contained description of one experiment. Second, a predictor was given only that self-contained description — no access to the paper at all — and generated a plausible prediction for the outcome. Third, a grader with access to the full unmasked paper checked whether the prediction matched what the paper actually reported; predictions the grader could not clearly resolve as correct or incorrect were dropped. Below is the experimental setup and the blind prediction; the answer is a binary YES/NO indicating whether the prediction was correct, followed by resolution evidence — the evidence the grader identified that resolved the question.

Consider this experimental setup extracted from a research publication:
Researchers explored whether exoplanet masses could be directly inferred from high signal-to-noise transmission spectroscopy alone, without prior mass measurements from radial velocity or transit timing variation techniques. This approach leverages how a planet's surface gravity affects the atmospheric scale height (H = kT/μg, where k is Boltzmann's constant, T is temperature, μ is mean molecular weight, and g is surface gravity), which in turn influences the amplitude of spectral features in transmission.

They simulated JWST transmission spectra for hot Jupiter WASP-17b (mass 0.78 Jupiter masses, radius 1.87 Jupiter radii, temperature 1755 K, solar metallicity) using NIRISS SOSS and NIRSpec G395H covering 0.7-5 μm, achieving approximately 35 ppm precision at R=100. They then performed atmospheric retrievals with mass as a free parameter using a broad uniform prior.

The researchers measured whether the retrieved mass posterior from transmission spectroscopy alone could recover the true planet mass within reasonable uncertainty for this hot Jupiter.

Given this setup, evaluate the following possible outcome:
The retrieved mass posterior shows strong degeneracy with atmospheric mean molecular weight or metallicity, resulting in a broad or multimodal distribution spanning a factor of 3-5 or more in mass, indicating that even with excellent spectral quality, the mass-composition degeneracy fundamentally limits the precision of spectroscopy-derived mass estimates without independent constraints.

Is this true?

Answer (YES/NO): NO